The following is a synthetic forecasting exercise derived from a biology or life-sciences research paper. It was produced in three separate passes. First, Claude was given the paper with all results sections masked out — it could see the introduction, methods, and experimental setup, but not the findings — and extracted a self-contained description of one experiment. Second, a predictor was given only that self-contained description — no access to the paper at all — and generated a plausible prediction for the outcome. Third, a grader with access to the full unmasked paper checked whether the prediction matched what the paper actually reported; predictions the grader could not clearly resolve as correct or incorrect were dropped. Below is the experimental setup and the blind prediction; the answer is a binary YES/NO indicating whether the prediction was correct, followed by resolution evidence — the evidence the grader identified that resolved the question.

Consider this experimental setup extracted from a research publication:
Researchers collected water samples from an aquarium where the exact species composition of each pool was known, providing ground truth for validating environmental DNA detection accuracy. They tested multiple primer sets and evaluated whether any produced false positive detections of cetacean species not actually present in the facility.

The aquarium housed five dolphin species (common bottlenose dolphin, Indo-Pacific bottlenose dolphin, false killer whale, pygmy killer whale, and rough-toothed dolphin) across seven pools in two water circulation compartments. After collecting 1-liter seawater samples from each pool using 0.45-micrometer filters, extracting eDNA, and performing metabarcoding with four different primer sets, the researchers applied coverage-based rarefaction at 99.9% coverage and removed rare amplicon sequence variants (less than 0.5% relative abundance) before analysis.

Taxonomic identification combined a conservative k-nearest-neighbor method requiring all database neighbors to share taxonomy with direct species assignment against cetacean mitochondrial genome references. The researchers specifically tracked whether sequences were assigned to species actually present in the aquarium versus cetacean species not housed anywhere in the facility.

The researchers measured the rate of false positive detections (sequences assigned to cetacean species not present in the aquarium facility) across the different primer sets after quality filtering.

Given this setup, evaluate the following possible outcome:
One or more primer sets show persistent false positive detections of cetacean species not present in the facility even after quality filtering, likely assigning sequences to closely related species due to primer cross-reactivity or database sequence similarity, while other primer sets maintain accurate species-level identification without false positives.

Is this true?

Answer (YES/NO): NO